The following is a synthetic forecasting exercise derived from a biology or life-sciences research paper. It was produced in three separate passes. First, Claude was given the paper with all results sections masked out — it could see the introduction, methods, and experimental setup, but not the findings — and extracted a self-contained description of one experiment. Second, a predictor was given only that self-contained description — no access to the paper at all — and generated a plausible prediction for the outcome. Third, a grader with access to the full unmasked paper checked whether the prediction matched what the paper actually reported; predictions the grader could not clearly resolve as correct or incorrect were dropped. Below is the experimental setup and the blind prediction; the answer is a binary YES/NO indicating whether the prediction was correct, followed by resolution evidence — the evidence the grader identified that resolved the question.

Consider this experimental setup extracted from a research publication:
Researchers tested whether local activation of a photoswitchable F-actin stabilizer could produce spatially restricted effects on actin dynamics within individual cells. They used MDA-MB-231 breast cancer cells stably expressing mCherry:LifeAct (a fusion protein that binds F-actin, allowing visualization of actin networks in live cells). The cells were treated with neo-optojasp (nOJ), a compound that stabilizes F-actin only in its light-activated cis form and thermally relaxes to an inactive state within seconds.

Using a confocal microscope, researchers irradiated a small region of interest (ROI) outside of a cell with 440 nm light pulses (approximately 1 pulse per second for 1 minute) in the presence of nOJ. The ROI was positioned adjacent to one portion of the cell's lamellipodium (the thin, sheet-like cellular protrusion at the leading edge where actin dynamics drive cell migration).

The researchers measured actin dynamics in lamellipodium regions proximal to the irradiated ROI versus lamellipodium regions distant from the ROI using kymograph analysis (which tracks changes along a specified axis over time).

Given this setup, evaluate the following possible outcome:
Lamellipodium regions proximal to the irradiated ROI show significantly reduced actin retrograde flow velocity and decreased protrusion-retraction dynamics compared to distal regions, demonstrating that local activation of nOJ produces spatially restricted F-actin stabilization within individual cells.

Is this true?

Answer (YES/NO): YES